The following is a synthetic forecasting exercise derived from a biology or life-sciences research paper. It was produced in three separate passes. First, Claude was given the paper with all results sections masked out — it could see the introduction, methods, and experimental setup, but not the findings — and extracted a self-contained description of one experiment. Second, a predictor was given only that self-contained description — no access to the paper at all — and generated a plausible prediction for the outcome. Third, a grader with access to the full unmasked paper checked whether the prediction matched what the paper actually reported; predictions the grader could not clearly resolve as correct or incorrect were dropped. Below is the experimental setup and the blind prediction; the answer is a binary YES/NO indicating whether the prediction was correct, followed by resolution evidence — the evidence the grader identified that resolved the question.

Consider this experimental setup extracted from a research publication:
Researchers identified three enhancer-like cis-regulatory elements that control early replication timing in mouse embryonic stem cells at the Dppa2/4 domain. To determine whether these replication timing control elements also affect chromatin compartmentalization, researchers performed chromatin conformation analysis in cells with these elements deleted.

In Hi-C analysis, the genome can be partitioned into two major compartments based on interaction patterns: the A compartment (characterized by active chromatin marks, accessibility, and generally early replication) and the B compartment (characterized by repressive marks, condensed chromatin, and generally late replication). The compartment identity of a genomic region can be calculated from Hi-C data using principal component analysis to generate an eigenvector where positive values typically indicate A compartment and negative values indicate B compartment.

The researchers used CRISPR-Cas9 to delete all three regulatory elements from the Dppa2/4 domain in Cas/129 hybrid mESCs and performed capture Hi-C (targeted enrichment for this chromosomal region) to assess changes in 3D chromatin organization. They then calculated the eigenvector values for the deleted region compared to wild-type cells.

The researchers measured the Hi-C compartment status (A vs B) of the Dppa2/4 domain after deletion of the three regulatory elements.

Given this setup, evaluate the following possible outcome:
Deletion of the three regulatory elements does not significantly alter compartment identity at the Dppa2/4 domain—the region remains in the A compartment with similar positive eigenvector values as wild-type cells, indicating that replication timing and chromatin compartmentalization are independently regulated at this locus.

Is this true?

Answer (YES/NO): NO